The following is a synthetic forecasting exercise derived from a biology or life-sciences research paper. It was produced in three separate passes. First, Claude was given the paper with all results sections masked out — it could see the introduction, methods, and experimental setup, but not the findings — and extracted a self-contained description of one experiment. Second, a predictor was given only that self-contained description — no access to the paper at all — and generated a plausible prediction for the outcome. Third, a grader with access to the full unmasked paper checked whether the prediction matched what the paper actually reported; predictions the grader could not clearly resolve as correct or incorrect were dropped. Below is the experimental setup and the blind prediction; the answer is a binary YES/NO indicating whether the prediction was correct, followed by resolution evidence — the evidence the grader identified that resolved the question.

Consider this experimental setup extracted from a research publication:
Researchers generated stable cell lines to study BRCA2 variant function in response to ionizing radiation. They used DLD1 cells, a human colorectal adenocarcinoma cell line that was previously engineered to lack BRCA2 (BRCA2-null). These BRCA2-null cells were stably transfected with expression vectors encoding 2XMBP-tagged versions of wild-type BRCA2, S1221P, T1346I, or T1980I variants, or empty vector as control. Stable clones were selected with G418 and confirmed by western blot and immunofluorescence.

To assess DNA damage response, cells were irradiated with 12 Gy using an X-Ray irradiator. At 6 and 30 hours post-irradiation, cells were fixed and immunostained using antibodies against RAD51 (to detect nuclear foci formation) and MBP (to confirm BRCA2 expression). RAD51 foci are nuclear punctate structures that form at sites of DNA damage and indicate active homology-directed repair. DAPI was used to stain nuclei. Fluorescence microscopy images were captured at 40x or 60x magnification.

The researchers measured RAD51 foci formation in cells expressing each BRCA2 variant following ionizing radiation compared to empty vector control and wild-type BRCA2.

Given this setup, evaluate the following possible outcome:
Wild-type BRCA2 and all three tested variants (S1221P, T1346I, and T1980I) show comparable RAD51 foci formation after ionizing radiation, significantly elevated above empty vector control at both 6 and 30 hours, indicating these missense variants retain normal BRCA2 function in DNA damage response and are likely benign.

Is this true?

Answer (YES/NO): NO